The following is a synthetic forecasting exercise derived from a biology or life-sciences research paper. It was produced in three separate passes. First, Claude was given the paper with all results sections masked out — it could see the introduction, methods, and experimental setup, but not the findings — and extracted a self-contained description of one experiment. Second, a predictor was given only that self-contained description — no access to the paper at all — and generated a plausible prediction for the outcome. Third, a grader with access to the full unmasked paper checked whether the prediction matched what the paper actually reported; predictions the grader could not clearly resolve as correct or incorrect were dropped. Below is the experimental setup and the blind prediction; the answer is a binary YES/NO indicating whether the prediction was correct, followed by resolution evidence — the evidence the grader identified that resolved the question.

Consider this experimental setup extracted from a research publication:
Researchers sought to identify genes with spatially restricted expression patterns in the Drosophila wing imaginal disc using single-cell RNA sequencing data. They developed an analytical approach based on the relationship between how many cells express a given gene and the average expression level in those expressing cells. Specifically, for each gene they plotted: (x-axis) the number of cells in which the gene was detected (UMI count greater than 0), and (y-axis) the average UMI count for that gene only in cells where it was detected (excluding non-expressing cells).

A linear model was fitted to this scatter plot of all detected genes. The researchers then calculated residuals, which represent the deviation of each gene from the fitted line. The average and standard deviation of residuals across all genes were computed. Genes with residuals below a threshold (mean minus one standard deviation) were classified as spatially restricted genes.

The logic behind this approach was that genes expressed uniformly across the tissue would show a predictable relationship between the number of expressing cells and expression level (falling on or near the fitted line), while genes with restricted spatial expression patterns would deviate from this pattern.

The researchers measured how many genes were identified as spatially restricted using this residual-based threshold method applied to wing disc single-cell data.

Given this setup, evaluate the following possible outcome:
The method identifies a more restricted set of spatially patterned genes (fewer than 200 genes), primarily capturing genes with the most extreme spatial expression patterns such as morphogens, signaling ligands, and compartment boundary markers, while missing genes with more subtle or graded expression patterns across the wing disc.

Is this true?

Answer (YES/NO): NO